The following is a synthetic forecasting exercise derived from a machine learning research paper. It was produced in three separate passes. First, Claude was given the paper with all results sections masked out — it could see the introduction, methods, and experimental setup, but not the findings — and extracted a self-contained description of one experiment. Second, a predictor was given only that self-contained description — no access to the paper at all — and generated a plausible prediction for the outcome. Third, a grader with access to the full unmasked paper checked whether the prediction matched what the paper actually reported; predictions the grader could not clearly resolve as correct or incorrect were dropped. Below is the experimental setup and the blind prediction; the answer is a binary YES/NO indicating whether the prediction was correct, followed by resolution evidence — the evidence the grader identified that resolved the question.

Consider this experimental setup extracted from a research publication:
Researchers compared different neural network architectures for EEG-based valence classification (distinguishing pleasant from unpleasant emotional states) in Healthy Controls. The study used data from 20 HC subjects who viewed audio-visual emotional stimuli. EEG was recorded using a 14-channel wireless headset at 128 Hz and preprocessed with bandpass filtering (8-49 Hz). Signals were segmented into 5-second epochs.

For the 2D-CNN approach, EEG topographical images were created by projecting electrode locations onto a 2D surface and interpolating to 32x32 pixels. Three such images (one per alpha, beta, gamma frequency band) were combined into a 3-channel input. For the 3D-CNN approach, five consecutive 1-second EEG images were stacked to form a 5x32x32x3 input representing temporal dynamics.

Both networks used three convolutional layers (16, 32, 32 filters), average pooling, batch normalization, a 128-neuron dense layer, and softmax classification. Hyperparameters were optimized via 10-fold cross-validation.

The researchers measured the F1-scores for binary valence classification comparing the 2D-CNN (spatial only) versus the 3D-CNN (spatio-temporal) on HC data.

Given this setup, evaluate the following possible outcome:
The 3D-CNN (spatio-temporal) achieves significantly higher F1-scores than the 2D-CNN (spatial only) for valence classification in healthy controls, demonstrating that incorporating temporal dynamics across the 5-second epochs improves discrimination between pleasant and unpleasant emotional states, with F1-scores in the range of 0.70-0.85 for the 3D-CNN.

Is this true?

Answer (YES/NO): NO